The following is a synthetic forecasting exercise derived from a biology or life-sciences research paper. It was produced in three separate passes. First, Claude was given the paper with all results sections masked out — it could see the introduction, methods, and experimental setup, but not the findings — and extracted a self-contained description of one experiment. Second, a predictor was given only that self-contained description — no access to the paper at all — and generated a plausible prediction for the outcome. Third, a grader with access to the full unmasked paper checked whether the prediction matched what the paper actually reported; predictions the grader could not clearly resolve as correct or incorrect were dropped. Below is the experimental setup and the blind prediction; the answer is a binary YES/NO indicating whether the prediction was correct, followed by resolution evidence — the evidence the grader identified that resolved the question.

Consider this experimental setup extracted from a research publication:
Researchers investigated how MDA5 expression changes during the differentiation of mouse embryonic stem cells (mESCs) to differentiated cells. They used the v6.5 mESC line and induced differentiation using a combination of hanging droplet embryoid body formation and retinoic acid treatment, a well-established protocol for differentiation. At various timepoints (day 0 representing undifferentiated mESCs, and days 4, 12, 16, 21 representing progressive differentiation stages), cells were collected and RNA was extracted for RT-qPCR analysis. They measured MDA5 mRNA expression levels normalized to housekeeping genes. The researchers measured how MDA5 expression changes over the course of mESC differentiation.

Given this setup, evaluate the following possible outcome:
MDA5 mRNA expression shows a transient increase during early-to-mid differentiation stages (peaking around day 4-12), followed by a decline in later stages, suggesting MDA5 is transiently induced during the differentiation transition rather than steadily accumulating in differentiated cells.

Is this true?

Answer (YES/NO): NO